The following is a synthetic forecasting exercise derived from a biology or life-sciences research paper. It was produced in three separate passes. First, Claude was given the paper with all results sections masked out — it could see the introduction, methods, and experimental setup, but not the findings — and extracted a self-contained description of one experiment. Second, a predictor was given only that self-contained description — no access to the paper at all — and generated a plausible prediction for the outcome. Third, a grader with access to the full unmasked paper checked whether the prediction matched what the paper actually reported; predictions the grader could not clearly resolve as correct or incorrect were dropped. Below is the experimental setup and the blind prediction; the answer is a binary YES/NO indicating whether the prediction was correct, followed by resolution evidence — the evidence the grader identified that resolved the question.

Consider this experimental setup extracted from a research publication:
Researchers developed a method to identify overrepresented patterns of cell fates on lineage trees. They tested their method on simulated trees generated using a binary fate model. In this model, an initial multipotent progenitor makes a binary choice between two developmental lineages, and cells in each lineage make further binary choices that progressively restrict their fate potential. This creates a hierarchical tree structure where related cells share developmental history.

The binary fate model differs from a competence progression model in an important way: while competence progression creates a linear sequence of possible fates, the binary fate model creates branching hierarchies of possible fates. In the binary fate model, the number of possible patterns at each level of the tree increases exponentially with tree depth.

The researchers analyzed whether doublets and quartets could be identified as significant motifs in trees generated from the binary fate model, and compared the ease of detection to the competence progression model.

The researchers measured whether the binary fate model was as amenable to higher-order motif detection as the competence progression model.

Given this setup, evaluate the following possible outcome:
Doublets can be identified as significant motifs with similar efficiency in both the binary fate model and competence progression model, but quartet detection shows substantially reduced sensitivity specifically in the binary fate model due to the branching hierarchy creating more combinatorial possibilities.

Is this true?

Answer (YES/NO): NO